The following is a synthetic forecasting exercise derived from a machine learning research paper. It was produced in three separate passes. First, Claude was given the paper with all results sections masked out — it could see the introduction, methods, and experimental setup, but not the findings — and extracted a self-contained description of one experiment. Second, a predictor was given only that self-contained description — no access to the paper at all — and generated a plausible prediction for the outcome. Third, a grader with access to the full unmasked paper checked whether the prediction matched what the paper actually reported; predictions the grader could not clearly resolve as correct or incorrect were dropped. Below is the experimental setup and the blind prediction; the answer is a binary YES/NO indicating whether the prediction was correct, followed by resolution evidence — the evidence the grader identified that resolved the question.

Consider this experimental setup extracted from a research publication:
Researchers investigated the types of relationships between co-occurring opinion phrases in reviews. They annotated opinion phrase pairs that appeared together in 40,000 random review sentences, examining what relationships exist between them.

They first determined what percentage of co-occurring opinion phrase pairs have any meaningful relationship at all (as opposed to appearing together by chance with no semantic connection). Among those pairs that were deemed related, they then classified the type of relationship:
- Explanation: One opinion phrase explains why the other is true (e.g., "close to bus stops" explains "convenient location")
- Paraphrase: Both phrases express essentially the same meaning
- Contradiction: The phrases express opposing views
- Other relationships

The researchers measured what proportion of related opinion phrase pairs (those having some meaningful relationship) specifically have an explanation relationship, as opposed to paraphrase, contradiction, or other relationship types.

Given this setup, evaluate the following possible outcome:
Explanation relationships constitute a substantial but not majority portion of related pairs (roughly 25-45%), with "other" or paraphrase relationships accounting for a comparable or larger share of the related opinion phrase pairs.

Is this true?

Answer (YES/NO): NO